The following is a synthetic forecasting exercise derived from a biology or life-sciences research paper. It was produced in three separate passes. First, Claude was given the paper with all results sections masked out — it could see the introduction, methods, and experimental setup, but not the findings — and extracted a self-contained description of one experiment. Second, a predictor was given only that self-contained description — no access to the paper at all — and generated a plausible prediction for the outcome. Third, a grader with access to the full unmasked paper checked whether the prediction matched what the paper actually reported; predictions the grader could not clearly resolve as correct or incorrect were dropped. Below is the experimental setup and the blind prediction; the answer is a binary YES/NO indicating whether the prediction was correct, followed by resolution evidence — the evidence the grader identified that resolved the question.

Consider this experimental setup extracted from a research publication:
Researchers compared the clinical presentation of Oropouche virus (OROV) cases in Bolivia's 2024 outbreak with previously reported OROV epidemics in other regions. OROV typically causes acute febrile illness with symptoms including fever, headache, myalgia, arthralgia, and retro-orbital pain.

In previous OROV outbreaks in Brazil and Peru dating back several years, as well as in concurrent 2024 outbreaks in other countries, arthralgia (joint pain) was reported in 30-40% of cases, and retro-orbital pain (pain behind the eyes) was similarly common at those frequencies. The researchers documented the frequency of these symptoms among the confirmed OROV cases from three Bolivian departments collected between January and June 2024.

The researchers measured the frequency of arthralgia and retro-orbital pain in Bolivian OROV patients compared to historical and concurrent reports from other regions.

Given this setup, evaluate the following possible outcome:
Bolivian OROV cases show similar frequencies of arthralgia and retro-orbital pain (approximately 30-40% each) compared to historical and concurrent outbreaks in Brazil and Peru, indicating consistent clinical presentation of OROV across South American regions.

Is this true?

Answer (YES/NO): NO